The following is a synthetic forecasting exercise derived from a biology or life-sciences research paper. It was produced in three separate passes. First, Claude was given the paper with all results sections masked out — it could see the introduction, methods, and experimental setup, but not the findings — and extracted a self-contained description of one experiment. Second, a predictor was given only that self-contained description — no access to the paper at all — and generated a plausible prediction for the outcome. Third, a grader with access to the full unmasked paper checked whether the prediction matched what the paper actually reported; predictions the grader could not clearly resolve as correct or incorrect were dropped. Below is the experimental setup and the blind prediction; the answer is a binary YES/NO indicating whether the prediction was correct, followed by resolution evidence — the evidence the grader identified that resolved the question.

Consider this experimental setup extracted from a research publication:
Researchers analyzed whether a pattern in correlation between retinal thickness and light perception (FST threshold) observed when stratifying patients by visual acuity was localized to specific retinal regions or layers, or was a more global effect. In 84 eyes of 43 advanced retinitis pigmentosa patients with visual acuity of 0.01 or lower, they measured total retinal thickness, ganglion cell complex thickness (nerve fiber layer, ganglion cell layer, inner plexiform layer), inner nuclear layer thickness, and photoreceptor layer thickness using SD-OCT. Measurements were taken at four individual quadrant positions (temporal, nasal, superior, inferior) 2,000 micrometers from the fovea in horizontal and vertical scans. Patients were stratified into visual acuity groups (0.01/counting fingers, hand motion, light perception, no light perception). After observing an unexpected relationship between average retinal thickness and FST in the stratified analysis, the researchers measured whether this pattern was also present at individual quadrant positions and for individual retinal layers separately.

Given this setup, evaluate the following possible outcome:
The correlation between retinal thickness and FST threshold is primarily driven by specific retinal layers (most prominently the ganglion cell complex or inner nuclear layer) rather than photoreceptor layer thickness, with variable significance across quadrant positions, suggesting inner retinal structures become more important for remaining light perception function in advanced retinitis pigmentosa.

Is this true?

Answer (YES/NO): NO